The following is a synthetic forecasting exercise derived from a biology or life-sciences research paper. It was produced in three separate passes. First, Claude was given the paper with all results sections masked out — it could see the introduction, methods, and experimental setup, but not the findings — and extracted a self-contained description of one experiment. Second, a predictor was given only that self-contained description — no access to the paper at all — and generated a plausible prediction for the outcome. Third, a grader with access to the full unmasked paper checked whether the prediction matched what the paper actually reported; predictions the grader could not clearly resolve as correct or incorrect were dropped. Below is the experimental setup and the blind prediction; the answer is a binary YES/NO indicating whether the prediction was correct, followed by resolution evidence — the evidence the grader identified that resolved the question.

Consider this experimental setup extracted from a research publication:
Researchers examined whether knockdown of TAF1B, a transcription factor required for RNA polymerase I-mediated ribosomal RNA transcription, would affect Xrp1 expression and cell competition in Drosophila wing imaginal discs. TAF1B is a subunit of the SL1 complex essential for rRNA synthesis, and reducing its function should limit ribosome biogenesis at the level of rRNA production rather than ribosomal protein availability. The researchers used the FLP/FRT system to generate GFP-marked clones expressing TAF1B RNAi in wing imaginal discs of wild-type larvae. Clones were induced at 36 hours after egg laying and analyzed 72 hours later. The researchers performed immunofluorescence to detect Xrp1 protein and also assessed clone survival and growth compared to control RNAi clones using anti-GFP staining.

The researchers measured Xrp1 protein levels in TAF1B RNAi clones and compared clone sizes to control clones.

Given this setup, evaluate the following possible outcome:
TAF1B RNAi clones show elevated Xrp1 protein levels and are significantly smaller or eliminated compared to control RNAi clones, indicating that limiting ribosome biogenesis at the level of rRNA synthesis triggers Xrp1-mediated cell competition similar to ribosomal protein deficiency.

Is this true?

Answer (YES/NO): YES